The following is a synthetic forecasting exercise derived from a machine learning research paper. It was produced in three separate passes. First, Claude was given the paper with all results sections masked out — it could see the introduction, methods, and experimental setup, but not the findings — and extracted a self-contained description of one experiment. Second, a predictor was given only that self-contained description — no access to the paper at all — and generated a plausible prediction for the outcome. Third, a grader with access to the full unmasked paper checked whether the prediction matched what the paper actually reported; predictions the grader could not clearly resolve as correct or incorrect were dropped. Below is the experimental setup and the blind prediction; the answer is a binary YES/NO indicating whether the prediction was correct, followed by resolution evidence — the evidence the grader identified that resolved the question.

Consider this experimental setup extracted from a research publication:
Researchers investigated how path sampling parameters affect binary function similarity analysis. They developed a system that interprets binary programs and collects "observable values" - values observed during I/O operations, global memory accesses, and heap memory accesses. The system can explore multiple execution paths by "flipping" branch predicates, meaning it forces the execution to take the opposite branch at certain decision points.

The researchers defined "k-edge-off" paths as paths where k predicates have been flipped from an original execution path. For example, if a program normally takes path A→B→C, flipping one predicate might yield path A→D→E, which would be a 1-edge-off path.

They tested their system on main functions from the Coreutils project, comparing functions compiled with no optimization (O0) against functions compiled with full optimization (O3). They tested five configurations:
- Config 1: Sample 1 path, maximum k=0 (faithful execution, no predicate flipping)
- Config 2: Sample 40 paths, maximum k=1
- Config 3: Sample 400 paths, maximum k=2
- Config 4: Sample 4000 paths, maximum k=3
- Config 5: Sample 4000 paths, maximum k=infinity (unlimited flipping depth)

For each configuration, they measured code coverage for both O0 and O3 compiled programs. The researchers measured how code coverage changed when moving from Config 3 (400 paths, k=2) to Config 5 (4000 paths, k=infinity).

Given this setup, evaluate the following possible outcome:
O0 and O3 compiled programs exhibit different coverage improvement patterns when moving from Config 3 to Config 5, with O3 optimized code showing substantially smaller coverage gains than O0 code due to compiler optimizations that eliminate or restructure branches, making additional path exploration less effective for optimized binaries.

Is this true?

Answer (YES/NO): NO